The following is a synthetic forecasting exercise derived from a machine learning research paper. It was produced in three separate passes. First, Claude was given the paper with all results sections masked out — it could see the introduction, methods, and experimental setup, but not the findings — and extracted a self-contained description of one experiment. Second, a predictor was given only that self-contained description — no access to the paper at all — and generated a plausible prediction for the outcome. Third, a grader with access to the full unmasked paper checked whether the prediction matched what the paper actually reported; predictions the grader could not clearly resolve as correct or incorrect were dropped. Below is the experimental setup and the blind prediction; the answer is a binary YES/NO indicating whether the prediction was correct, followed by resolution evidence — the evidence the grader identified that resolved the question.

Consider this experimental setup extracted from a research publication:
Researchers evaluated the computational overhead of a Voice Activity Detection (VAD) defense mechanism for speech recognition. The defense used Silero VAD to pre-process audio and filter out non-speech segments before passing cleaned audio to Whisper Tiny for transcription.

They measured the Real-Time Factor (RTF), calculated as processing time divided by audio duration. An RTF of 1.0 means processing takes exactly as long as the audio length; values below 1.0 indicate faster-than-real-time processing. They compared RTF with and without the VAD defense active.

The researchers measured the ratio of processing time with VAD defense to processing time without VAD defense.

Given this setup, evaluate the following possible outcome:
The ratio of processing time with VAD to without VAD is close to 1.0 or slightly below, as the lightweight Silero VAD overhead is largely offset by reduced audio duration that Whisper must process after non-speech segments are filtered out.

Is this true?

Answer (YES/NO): NO